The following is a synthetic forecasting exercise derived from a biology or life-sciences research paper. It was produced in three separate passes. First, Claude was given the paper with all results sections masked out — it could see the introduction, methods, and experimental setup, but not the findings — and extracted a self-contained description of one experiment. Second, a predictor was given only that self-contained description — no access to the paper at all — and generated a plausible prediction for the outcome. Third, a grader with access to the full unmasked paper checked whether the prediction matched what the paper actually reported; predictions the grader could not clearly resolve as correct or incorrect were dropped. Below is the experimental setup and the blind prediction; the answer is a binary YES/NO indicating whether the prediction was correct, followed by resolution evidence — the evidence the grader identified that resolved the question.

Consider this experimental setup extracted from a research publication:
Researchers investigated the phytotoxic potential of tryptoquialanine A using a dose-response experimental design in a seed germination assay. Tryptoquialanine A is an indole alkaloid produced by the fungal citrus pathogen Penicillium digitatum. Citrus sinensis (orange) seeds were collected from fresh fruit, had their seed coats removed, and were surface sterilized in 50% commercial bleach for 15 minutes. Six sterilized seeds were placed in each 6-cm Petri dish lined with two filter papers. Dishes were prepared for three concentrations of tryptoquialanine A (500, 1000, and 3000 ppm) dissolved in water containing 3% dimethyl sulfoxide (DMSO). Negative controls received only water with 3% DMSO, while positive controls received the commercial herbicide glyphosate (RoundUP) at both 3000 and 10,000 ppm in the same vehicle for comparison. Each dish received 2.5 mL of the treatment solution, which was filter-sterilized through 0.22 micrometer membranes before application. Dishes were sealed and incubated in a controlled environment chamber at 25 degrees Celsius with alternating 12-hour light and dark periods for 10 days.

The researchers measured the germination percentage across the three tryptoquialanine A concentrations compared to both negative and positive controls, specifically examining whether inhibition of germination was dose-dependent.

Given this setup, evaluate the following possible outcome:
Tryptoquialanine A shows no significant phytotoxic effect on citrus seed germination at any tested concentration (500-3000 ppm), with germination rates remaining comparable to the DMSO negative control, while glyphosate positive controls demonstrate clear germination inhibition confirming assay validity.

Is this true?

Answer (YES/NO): NO